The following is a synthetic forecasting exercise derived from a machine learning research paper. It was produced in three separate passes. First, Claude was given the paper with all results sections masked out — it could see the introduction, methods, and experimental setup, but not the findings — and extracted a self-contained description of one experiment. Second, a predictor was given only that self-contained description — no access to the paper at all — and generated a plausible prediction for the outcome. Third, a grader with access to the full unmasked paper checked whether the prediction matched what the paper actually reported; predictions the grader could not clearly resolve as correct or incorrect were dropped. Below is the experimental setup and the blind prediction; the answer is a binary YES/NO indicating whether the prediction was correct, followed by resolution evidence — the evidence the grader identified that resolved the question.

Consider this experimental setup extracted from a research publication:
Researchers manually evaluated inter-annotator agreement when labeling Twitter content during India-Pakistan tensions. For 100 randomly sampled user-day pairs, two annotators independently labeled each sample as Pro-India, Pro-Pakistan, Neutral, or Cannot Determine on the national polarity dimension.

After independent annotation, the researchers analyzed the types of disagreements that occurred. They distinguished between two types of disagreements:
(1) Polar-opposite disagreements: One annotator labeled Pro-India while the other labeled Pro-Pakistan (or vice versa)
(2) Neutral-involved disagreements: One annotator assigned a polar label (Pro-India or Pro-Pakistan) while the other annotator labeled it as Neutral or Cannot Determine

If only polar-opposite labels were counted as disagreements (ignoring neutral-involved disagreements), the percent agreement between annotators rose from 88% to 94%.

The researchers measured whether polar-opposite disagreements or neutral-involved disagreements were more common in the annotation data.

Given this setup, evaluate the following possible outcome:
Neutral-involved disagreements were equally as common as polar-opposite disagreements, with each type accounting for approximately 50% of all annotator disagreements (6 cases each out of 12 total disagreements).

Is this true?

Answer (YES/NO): YES